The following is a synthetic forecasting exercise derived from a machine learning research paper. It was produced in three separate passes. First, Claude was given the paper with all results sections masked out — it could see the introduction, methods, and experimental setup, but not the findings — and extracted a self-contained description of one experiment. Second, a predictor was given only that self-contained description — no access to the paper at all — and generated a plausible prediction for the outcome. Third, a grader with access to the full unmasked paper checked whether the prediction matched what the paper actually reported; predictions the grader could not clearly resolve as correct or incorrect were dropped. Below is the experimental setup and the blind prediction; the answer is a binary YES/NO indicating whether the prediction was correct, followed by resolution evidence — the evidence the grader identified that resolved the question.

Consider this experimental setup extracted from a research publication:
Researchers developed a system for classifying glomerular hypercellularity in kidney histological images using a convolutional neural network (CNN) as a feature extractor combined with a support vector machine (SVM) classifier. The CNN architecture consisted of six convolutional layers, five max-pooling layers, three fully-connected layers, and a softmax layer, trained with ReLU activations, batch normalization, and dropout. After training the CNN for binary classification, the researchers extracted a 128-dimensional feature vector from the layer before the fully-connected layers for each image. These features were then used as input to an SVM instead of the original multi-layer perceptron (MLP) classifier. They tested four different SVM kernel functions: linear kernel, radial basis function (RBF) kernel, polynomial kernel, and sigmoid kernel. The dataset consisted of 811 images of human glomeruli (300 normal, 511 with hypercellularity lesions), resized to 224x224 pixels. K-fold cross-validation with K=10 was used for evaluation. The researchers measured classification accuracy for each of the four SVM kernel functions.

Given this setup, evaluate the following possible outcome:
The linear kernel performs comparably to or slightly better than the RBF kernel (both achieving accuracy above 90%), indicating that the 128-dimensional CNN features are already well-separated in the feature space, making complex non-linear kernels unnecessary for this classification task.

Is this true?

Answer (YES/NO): YES